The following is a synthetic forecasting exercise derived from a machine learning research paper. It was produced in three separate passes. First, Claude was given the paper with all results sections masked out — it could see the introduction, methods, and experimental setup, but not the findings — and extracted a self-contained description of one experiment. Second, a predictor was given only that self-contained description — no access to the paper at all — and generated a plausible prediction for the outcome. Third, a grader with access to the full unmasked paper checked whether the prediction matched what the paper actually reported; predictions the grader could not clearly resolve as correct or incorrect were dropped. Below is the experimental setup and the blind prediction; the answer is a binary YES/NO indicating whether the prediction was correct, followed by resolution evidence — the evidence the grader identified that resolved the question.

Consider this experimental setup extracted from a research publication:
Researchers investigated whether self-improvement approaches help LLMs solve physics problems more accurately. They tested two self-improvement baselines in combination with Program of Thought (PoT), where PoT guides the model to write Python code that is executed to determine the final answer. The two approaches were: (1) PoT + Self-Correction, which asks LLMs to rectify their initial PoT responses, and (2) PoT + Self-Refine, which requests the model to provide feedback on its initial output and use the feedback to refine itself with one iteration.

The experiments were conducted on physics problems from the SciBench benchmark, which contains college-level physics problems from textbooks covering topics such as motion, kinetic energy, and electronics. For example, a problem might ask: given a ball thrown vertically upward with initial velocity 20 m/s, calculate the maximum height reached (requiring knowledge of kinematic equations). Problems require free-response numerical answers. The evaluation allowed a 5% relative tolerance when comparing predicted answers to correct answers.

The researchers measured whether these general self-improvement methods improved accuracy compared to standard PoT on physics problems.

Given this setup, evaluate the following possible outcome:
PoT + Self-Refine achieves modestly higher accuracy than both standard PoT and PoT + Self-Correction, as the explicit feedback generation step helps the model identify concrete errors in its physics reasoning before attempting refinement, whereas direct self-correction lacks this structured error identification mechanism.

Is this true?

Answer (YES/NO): NO